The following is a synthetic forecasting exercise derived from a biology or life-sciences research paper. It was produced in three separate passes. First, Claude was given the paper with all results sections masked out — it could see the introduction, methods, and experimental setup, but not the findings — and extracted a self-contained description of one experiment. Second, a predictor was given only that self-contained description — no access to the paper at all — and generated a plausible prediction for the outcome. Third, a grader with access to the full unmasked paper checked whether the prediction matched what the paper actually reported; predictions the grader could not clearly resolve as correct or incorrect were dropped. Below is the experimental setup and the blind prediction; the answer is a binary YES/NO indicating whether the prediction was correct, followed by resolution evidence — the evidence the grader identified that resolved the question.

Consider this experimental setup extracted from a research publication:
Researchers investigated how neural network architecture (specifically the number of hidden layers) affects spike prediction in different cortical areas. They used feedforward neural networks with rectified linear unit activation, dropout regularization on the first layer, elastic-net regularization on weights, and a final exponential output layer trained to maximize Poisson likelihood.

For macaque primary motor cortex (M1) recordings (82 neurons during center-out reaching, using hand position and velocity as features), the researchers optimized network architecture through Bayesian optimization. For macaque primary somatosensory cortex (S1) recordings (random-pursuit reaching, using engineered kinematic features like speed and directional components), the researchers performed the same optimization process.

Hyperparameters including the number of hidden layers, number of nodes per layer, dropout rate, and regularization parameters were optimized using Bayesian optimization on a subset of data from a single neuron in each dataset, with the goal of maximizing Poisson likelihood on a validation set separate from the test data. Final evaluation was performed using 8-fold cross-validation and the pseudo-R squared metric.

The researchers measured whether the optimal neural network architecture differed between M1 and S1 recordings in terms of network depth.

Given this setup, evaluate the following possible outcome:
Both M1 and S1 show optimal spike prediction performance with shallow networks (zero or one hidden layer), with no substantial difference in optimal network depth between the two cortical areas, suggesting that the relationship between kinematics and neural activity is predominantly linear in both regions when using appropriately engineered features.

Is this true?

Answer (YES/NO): NO